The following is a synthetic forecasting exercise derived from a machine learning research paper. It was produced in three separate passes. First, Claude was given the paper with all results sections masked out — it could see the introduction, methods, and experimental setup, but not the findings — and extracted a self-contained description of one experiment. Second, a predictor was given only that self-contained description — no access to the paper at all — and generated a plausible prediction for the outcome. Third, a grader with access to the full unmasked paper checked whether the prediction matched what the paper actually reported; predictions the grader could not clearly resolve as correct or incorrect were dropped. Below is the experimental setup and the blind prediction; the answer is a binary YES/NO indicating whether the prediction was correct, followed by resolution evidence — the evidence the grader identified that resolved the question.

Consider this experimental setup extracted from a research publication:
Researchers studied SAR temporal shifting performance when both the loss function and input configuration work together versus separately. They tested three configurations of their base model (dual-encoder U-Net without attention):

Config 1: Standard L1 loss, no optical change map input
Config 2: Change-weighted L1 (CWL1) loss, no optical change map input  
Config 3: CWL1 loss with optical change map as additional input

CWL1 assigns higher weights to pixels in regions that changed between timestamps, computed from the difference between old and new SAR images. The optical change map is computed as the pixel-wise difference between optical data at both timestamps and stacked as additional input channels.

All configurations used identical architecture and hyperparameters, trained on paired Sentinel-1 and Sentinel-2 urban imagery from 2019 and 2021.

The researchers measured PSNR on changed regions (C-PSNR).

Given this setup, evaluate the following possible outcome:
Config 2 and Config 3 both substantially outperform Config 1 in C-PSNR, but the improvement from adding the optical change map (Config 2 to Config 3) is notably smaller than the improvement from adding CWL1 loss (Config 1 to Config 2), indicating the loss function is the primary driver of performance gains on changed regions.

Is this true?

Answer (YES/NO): NO